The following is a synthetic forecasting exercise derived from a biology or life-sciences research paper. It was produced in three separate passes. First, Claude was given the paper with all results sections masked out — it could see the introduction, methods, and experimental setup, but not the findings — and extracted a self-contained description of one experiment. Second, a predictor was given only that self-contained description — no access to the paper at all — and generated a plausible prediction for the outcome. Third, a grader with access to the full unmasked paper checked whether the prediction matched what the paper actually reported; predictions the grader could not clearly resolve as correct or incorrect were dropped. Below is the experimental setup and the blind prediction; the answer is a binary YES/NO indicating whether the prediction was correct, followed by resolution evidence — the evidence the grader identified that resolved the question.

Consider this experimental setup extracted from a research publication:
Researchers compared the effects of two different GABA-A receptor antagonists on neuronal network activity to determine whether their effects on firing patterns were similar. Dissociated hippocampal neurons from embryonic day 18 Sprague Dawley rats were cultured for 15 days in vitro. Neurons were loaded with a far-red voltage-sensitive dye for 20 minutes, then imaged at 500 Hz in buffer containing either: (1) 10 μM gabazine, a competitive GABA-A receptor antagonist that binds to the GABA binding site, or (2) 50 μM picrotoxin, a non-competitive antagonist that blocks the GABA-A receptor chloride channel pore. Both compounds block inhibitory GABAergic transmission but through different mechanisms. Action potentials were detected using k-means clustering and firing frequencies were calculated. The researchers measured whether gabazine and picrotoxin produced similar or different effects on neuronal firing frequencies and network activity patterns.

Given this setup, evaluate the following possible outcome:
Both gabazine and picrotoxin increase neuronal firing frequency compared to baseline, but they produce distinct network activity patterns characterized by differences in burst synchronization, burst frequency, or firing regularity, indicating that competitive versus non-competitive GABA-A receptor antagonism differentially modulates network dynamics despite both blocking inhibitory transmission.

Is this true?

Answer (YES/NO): NO